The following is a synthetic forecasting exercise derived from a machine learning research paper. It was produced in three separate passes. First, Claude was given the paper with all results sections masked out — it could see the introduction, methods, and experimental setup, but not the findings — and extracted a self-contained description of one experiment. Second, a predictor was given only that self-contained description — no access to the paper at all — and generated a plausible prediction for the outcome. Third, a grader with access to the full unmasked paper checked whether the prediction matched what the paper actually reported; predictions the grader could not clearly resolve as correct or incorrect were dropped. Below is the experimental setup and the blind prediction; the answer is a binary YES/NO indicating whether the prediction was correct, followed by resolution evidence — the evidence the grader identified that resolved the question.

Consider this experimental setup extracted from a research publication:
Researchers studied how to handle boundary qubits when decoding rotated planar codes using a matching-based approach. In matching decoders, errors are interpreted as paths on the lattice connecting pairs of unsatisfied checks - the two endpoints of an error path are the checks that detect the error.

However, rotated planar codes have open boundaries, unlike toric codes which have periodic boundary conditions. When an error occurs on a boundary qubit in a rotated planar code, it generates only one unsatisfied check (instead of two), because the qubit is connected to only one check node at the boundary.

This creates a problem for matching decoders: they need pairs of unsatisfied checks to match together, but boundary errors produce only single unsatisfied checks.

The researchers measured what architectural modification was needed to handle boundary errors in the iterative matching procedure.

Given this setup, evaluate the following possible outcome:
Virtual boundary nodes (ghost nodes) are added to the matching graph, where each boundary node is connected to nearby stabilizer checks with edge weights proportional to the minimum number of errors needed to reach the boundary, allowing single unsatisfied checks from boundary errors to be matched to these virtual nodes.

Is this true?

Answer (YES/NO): NO